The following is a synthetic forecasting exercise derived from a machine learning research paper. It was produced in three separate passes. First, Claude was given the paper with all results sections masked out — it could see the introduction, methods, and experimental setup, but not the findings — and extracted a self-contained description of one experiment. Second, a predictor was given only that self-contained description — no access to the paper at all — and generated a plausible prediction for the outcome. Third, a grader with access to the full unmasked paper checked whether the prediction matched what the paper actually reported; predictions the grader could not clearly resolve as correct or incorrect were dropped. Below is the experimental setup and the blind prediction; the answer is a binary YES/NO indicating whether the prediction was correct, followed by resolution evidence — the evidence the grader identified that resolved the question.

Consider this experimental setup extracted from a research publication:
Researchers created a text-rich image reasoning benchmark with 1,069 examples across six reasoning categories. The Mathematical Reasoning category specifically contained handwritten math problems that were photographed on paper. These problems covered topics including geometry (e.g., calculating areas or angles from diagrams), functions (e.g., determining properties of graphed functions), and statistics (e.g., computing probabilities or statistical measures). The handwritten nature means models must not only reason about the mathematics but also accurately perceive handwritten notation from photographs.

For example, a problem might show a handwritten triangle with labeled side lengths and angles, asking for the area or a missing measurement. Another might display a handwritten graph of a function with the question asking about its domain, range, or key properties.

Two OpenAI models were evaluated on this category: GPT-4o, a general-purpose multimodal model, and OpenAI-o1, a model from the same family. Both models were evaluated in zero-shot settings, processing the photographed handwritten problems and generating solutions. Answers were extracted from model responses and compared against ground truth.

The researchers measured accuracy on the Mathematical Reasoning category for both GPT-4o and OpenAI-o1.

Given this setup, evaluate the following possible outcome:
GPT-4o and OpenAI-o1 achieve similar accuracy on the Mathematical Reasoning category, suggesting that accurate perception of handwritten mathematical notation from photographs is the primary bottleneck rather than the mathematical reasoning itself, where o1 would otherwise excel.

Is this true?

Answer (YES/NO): NO